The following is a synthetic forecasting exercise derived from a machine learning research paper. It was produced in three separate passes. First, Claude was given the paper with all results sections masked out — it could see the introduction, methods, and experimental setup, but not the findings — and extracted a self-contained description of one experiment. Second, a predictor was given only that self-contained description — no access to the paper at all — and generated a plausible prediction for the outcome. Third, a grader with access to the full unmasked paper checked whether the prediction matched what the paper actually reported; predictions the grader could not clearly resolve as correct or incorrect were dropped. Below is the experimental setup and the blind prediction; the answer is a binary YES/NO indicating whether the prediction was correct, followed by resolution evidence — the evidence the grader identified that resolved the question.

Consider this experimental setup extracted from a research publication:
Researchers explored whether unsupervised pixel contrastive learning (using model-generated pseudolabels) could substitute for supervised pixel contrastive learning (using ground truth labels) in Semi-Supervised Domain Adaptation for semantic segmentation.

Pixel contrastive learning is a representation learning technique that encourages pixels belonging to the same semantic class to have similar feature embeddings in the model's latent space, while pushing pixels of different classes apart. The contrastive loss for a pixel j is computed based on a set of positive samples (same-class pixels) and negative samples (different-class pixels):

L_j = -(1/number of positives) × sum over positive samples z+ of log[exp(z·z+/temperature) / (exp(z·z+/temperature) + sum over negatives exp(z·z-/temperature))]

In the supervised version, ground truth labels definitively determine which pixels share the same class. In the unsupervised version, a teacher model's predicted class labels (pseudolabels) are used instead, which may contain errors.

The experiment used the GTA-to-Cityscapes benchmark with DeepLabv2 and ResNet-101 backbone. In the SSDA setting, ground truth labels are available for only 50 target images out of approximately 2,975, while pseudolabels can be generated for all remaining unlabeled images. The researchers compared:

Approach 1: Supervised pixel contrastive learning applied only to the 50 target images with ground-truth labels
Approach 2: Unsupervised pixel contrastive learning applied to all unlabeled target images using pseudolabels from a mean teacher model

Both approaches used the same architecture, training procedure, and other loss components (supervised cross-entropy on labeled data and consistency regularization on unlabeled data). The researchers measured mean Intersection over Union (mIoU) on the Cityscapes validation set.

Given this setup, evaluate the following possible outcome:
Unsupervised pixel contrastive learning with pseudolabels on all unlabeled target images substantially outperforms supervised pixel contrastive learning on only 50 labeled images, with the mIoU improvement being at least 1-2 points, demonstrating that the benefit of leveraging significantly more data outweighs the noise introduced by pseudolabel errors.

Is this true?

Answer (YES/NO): NO